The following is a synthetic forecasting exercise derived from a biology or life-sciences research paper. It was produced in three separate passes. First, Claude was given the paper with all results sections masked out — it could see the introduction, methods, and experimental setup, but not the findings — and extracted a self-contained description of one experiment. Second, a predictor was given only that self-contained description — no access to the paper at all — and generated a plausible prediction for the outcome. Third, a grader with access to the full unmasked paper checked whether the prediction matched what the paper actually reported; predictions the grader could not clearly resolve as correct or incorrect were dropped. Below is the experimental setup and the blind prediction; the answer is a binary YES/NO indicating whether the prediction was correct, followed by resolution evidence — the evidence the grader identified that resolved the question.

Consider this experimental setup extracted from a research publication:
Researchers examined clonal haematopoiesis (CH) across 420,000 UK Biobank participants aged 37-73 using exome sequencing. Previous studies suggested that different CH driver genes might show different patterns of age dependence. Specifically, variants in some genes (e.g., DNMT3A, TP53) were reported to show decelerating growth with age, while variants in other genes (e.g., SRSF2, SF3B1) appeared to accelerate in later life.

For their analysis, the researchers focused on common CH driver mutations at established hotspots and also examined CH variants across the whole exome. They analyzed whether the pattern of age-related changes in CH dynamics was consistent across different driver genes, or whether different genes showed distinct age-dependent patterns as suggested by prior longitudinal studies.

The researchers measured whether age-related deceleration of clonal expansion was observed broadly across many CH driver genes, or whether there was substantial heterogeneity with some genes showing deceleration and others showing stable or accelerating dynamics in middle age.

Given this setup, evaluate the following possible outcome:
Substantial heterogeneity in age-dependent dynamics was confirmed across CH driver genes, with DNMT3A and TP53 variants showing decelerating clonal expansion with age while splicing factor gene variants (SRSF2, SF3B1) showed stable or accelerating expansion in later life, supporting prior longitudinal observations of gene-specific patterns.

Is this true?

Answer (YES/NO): YES